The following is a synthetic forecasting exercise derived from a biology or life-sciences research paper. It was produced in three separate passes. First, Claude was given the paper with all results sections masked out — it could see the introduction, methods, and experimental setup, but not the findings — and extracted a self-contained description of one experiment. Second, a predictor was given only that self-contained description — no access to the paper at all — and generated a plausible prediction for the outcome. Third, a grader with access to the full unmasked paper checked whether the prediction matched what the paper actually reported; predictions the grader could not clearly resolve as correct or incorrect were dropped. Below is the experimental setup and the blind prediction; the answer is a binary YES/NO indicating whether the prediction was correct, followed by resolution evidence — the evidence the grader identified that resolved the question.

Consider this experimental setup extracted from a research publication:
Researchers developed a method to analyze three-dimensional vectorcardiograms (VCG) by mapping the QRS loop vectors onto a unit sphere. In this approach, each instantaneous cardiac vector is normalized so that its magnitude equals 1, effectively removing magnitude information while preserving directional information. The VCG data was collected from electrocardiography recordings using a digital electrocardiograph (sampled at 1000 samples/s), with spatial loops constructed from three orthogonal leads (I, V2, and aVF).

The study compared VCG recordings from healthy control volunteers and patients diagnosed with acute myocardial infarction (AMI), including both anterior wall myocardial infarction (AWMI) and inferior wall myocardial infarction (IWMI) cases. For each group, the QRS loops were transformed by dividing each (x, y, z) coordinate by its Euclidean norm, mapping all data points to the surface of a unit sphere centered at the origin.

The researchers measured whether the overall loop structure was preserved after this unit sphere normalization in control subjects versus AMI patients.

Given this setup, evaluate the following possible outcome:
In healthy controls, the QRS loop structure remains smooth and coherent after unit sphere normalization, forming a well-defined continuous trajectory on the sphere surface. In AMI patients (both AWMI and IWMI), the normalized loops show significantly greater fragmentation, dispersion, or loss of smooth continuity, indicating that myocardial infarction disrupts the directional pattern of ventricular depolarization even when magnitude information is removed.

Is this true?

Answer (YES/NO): YES